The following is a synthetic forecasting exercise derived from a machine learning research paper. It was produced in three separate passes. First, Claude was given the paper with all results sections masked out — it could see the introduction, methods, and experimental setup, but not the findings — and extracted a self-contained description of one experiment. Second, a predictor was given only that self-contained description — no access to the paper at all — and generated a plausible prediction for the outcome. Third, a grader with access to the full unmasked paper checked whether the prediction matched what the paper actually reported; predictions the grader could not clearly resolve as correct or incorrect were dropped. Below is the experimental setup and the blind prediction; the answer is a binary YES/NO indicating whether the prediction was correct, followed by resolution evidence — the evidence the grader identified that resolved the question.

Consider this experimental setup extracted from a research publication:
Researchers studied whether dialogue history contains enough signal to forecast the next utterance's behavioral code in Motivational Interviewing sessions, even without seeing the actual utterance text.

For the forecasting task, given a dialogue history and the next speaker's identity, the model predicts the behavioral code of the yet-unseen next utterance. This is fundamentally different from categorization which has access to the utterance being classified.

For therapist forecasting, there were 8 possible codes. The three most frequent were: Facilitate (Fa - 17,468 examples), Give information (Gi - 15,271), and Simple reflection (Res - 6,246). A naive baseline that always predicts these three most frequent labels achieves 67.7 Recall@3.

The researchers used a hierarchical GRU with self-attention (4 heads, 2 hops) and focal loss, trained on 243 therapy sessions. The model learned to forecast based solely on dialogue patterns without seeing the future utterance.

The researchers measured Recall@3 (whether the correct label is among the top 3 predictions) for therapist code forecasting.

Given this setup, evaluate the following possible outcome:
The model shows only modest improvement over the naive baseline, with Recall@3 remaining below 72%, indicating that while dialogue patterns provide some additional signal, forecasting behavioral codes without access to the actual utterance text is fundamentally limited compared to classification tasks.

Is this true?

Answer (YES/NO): NO